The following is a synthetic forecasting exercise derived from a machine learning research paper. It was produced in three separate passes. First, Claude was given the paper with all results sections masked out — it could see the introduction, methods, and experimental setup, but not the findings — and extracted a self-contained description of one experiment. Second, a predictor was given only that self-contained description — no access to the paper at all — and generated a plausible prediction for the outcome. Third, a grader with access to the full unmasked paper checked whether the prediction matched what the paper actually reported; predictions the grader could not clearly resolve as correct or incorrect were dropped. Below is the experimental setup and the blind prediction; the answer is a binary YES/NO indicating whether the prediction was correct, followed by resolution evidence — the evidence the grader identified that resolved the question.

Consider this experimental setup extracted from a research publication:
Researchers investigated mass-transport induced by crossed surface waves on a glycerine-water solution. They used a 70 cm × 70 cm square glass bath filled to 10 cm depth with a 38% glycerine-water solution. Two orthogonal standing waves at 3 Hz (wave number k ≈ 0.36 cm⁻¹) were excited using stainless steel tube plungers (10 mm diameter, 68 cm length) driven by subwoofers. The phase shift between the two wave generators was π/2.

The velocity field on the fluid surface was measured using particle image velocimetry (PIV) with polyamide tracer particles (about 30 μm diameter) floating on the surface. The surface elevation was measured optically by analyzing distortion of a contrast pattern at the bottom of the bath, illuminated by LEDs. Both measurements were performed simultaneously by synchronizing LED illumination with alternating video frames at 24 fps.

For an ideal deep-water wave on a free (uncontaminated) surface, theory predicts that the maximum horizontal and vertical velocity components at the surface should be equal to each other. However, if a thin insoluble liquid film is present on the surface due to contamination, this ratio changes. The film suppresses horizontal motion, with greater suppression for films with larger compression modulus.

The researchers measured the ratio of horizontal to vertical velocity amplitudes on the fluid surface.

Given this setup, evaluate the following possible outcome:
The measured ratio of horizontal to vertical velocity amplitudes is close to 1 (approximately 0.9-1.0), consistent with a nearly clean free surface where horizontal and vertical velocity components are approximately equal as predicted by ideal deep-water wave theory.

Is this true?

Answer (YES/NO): NO